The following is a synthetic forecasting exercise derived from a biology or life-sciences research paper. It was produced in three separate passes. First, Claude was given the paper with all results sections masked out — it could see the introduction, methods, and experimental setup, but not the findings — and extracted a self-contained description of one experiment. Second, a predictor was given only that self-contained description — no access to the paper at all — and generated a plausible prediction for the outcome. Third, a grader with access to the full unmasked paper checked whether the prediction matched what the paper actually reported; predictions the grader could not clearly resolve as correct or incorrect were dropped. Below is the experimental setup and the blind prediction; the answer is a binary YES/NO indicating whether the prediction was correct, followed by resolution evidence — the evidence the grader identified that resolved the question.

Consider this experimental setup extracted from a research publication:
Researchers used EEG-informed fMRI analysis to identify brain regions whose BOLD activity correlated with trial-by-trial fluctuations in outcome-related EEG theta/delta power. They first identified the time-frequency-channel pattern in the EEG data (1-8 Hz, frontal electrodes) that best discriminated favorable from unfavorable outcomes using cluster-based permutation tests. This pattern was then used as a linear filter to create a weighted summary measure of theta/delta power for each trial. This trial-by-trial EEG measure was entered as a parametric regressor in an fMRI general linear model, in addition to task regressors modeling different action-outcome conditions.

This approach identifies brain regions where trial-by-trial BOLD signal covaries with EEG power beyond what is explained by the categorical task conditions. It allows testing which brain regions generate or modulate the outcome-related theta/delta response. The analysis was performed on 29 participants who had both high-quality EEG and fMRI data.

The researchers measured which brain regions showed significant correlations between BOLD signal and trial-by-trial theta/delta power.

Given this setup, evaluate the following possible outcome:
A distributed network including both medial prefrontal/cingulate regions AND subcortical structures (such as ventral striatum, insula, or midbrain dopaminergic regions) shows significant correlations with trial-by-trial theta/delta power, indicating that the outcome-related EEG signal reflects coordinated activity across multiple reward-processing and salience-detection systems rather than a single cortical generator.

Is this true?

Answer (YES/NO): NO